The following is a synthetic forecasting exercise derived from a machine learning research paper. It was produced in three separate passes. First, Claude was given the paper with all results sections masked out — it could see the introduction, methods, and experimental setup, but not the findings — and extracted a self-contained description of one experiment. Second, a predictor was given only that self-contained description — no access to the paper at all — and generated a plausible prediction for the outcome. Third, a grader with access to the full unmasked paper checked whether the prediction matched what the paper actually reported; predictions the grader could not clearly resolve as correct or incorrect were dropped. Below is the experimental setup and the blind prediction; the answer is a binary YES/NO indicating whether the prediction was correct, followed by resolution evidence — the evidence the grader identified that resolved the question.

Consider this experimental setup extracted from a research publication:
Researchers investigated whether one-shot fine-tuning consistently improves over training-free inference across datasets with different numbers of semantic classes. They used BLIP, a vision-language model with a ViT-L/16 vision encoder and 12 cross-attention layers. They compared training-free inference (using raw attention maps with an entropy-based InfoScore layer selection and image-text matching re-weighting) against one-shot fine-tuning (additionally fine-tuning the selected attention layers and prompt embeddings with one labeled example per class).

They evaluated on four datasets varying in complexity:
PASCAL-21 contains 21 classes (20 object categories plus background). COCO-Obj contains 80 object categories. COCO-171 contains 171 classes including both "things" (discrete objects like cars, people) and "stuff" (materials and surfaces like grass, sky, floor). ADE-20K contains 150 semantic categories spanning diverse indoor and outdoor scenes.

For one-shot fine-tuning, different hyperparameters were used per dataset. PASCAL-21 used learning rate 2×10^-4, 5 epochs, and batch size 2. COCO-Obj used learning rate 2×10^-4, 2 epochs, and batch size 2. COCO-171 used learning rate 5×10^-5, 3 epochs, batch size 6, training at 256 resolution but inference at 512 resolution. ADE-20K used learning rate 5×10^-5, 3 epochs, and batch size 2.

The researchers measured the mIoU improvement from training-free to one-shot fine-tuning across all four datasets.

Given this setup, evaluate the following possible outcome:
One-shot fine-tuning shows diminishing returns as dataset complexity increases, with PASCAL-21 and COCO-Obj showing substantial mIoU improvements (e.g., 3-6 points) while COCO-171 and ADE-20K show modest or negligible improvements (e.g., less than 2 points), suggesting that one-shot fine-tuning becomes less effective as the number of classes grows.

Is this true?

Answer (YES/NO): NO